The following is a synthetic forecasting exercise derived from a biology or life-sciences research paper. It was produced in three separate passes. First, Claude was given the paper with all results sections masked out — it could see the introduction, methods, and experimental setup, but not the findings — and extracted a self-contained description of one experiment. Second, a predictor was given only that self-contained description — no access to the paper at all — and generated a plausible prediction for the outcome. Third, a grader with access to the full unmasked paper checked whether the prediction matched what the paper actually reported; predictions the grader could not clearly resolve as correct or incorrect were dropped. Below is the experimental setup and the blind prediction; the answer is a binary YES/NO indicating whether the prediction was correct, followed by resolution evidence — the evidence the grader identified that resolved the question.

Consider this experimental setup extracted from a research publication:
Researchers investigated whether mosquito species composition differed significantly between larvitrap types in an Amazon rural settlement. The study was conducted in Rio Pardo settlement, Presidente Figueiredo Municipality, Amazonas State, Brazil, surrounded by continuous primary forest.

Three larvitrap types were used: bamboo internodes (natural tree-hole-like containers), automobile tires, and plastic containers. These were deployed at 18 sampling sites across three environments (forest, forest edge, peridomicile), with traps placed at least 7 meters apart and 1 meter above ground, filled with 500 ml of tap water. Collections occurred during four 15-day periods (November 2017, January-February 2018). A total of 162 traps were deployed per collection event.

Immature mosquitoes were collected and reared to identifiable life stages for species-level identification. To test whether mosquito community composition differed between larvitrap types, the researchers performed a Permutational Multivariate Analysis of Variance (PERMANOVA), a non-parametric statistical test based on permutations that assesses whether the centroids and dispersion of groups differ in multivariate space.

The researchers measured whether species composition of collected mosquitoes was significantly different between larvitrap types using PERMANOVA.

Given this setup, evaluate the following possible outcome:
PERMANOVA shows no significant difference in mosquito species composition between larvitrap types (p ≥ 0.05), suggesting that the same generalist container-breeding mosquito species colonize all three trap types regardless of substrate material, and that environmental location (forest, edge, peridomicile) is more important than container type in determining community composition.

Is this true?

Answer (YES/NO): NO